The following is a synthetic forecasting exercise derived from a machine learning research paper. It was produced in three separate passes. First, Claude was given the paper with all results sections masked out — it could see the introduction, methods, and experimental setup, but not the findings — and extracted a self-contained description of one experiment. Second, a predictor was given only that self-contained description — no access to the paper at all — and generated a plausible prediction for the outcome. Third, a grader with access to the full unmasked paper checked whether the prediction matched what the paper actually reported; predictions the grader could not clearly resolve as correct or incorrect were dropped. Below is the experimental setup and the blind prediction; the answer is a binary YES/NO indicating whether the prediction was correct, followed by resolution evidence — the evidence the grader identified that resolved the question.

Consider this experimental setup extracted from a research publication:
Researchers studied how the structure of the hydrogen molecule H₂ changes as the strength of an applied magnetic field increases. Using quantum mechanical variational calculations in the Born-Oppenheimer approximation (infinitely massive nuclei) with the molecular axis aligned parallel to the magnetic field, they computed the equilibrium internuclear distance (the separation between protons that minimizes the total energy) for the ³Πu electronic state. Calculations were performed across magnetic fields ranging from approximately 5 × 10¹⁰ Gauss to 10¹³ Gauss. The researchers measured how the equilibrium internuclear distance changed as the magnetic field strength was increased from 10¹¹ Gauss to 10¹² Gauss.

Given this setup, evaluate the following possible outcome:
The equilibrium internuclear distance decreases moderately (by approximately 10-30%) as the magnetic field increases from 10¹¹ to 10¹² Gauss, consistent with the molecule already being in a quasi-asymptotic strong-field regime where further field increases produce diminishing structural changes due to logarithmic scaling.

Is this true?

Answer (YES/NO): NO